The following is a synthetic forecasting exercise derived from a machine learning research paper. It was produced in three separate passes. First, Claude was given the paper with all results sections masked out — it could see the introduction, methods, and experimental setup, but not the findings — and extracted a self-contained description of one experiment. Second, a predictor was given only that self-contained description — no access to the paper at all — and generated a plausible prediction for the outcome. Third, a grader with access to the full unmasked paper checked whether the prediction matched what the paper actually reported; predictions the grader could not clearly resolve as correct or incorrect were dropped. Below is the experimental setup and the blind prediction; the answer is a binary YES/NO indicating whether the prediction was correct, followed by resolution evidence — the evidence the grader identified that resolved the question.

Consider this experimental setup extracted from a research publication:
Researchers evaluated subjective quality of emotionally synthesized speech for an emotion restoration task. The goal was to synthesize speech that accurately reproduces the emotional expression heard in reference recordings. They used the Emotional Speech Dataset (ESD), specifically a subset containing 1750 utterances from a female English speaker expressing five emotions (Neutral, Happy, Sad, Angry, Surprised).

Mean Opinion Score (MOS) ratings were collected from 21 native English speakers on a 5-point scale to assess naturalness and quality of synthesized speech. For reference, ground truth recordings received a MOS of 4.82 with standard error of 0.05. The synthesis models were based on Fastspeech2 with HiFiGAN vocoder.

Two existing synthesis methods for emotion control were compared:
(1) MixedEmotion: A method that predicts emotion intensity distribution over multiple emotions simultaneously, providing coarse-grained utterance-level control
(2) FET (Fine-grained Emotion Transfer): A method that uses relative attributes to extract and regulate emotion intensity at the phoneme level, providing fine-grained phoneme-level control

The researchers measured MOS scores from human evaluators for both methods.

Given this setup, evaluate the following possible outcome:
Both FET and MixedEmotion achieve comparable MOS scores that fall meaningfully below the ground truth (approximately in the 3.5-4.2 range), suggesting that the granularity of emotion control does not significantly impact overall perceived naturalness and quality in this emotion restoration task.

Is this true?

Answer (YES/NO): YES